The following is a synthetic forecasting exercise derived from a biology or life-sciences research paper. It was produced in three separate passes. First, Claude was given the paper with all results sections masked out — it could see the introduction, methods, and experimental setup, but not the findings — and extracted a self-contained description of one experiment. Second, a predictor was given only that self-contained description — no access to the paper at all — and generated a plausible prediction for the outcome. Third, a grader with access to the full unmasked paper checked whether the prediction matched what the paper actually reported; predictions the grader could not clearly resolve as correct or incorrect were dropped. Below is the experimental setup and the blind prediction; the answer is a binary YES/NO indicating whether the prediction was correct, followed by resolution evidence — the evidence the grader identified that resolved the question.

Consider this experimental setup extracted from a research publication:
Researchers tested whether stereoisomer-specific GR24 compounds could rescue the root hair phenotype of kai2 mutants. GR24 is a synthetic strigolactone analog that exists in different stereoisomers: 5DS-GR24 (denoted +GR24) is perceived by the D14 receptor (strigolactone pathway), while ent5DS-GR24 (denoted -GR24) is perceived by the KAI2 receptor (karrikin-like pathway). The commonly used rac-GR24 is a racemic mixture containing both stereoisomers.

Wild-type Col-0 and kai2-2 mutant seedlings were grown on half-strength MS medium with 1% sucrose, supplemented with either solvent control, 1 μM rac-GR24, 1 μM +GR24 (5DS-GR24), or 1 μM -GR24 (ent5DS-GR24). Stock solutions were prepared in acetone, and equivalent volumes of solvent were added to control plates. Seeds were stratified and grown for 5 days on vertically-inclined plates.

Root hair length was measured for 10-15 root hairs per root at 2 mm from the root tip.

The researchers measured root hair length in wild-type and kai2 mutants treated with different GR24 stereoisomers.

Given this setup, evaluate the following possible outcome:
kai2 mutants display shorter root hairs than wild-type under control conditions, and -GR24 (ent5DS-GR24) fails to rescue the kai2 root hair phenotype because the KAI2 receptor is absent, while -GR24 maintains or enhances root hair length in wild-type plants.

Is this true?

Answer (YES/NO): NO